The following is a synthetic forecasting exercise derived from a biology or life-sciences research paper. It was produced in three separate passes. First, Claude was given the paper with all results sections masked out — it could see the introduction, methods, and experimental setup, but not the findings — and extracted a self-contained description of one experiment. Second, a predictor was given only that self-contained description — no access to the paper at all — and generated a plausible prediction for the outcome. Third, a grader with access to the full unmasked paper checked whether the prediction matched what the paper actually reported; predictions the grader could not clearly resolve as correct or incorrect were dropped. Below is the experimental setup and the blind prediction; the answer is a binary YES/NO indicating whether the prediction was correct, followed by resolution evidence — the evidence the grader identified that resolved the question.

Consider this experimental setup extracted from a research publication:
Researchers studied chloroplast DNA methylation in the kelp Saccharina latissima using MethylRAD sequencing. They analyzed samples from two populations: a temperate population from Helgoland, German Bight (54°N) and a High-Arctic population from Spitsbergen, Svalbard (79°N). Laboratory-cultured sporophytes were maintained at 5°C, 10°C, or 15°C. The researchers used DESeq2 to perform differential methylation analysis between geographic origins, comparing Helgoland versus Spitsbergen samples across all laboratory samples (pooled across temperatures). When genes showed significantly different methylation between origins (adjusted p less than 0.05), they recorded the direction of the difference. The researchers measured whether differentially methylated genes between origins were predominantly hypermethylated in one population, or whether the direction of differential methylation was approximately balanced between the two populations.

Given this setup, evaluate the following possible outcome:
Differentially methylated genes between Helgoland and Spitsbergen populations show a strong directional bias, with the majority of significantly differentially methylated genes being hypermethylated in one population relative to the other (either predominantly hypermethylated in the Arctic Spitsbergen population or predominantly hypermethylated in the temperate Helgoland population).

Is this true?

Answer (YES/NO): NO